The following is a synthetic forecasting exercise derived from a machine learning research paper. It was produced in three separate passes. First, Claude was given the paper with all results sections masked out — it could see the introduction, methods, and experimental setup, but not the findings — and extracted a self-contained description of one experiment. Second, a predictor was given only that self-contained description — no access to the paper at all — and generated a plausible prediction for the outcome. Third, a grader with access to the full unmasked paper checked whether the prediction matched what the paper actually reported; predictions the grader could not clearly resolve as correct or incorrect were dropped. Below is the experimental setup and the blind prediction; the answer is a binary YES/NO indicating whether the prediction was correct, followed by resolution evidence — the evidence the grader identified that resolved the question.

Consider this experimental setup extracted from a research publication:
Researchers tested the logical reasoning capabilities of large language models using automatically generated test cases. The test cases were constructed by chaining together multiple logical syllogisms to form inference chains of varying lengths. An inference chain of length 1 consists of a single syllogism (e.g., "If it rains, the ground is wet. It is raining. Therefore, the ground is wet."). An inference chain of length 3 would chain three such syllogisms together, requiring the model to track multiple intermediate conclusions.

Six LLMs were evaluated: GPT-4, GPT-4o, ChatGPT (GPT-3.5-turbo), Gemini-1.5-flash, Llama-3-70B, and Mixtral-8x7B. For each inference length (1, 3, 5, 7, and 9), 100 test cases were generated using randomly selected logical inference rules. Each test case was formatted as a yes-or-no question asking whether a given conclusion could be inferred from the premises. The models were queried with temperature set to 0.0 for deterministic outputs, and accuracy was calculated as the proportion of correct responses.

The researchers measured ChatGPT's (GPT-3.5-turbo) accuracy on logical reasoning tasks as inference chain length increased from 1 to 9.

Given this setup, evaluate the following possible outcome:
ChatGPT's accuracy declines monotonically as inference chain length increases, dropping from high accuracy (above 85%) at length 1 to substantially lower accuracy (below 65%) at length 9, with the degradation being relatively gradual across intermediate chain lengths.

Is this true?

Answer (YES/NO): NO